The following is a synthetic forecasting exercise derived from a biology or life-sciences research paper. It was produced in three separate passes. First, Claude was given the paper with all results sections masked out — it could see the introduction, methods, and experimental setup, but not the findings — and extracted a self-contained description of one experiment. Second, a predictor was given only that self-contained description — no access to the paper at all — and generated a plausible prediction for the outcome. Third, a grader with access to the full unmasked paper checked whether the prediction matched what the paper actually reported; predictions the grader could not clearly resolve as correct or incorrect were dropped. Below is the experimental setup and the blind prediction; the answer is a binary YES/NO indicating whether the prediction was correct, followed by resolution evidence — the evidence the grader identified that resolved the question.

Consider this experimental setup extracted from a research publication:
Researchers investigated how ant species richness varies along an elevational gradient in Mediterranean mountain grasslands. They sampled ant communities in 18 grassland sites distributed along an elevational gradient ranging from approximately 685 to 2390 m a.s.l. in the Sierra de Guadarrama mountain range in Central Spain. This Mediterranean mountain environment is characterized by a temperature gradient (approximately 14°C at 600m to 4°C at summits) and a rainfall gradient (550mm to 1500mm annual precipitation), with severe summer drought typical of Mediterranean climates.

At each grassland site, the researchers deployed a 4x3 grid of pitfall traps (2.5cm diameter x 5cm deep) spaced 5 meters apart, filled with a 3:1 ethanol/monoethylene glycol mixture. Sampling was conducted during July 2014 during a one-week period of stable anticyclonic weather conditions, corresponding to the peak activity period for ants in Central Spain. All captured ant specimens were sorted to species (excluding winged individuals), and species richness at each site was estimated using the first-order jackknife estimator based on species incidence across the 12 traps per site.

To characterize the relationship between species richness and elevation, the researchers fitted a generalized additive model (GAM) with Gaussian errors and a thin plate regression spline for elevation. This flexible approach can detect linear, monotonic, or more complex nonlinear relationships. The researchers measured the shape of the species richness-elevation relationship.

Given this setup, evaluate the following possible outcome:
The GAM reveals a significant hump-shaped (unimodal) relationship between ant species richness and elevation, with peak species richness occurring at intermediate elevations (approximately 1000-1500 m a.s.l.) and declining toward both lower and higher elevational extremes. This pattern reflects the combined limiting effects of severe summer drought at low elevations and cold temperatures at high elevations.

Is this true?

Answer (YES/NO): YES